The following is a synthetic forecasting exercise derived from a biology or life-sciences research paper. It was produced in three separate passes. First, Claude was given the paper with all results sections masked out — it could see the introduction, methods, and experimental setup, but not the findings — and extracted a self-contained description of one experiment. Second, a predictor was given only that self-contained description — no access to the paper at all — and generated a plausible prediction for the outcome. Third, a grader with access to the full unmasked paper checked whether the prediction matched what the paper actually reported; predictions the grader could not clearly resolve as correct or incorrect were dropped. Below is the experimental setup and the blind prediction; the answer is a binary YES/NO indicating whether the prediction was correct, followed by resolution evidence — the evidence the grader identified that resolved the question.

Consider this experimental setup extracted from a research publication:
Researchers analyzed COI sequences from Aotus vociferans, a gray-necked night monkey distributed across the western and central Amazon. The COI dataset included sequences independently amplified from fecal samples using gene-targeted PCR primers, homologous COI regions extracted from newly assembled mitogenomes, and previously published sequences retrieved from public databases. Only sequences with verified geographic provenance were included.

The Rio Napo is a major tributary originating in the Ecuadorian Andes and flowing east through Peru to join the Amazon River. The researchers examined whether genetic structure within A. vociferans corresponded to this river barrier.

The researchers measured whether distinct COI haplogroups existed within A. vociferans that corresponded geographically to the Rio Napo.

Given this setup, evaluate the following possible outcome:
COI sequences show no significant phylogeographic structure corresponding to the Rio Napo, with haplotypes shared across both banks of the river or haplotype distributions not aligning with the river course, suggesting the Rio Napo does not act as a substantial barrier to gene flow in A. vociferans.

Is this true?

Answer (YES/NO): NO